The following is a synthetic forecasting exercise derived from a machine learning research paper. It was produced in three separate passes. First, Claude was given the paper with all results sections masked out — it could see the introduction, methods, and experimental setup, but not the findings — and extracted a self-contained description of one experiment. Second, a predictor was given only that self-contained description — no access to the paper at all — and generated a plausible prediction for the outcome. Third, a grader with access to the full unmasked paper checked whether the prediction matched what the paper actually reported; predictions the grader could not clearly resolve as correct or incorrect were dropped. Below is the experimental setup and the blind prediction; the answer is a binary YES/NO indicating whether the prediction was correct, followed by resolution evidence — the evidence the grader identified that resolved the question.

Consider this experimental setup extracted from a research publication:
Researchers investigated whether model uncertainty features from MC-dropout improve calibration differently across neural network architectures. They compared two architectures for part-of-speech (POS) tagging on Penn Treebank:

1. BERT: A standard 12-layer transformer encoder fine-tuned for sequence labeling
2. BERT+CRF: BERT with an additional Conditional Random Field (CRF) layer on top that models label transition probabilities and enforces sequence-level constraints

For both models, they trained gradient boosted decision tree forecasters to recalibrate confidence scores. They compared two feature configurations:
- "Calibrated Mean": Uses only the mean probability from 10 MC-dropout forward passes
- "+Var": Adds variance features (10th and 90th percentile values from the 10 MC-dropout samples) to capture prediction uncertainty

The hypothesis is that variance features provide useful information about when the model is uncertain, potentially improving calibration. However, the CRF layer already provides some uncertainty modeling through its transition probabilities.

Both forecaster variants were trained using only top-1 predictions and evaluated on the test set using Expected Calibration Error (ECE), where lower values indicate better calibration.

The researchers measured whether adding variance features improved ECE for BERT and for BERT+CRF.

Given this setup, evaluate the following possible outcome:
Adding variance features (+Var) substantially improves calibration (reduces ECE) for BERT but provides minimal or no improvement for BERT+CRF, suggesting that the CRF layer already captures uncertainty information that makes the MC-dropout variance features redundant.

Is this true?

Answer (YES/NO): NO